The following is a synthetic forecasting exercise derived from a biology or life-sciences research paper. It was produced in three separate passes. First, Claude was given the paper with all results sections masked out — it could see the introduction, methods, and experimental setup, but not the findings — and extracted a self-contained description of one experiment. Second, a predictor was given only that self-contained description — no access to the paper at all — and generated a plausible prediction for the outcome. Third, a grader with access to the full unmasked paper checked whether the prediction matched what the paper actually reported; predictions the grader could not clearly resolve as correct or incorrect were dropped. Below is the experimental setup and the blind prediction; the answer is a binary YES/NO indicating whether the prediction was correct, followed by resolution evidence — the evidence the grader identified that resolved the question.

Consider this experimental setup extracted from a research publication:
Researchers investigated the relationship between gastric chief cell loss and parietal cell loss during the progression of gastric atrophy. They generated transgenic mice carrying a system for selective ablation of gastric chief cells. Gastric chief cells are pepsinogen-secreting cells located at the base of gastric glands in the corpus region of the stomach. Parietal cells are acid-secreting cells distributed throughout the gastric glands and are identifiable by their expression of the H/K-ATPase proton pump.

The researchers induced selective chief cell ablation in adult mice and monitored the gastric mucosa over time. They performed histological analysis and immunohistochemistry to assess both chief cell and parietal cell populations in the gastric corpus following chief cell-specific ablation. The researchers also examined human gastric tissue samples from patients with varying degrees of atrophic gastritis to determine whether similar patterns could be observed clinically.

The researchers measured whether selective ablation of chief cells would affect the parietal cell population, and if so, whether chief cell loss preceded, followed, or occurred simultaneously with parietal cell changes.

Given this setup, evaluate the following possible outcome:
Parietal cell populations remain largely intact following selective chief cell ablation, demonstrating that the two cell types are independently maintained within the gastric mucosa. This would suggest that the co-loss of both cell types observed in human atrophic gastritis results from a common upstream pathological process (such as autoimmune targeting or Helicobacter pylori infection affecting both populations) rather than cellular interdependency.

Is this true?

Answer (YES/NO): NO